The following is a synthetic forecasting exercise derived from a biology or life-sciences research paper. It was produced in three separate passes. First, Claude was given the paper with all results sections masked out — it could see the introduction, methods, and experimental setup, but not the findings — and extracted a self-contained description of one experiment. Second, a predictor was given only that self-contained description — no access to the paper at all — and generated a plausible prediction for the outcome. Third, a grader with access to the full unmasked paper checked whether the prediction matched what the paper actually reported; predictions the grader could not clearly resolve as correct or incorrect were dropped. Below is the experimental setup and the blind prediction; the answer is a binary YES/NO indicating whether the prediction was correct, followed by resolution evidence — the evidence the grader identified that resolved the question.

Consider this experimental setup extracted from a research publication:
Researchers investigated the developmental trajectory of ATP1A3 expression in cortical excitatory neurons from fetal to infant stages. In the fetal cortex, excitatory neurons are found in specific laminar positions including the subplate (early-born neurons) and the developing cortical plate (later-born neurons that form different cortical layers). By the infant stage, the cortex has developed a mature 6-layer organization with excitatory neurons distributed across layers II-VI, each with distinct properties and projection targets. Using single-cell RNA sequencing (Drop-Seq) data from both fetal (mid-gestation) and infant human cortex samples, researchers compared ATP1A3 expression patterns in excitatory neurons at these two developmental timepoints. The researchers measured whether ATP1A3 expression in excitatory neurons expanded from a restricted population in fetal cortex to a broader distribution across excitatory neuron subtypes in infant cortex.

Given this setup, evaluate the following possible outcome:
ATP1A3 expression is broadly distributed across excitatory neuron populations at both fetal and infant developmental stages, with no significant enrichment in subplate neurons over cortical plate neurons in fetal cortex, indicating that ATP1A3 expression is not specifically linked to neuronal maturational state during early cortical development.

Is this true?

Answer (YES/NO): NO